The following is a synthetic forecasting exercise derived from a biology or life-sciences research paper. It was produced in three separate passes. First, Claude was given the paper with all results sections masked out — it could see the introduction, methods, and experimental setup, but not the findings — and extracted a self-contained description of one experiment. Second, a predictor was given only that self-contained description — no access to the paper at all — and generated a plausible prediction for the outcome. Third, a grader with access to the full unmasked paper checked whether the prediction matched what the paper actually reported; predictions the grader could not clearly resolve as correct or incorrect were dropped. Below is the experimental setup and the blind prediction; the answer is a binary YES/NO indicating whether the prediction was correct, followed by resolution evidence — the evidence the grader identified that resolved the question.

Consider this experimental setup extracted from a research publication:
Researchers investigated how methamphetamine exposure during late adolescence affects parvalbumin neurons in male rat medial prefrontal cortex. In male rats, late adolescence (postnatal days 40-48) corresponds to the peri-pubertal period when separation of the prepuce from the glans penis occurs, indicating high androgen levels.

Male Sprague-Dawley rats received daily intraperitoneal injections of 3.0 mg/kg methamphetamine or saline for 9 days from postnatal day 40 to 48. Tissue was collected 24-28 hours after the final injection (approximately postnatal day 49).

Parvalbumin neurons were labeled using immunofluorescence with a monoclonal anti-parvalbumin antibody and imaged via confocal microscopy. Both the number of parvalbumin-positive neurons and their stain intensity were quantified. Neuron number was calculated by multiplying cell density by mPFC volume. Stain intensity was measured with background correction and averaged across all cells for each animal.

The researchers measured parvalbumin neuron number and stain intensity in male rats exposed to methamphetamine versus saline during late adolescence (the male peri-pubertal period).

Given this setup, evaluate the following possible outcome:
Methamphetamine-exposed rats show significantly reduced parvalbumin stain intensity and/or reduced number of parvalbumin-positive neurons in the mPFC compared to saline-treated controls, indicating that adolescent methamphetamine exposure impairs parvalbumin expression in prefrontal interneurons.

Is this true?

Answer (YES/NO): NO